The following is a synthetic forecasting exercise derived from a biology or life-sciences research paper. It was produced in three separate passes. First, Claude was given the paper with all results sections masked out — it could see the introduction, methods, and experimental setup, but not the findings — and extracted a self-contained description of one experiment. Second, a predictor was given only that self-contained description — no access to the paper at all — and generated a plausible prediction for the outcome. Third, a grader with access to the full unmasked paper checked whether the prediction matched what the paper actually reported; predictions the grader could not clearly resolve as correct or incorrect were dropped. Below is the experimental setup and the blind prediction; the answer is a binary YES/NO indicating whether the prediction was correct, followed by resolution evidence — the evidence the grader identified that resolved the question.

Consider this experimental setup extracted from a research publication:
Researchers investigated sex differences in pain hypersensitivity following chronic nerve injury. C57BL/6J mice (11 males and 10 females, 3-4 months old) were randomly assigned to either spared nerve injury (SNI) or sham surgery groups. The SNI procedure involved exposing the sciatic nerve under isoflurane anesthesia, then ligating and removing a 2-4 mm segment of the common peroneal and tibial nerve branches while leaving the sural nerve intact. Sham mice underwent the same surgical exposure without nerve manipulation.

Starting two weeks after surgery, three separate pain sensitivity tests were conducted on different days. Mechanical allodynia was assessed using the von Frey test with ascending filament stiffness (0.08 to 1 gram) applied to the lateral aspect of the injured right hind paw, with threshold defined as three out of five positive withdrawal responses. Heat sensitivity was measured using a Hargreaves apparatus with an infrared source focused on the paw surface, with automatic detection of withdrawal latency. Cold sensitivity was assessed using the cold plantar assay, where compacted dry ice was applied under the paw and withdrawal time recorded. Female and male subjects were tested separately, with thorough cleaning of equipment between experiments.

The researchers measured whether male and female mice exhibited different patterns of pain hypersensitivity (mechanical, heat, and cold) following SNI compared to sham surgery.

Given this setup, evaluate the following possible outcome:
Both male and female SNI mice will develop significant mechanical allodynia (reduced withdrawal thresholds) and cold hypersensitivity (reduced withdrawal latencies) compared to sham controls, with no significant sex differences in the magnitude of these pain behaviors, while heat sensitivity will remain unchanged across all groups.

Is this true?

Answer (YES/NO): NO